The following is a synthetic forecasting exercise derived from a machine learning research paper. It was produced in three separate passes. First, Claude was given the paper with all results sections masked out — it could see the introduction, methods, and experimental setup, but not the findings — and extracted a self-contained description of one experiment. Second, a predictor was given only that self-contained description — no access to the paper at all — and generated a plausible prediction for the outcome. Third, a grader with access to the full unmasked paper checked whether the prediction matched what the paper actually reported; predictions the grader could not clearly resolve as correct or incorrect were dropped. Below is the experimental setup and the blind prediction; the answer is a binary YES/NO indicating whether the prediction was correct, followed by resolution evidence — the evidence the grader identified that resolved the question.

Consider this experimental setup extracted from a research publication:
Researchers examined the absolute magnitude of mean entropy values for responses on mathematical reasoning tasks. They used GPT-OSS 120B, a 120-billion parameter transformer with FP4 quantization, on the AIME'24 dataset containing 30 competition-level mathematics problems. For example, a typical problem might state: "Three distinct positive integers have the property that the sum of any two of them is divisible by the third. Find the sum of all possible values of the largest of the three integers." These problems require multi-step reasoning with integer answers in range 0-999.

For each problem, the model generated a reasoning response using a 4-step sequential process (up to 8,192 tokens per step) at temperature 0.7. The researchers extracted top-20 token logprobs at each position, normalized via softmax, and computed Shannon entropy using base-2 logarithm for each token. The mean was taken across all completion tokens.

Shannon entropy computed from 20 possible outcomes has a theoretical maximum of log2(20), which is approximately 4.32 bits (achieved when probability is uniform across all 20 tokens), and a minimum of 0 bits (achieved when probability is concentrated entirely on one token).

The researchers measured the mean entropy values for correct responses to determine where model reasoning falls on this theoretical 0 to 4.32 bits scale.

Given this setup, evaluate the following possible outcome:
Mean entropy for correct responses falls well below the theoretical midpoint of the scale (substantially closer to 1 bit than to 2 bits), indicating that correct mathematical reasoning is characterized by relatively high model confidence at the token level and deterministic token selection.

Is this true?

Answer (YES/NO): YES